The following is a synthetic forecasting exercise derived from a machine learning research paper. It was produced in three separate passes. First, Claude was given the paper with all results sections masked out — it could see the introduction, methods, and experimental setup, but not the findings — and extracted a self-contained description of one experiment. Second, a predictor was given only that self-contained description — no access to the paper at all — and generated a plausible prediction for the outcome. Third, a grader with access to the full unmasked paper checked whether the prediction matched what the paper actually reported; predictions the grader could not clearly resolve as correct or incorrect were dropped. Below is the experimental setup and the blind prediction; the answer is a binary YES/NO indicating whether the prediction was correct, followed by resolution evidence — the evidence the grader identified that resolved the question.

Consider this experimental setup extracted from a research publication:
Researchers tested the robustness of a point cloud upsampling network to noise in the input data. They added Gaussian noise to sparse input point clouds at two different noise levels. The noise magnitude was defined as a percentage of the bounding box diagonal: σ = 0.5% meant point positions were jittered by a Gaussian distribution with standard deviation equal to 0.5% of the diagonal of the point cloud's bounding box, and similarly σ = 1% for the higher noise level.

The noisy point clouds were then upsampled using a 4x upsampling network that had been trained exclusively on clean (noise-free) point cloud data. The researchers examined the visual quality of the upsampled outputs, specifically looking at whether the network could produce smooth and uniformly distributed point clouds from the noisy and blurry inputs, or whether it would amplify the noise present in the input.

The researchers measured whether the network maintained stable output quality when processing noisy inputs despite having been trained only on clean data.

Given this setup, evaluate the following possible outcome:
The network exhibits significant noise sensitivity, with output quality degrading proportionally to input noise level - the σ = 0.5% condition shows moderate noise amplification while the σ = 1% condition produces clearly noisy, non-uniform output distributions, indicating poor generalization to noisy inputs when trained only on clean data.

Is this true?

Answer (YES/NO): NO